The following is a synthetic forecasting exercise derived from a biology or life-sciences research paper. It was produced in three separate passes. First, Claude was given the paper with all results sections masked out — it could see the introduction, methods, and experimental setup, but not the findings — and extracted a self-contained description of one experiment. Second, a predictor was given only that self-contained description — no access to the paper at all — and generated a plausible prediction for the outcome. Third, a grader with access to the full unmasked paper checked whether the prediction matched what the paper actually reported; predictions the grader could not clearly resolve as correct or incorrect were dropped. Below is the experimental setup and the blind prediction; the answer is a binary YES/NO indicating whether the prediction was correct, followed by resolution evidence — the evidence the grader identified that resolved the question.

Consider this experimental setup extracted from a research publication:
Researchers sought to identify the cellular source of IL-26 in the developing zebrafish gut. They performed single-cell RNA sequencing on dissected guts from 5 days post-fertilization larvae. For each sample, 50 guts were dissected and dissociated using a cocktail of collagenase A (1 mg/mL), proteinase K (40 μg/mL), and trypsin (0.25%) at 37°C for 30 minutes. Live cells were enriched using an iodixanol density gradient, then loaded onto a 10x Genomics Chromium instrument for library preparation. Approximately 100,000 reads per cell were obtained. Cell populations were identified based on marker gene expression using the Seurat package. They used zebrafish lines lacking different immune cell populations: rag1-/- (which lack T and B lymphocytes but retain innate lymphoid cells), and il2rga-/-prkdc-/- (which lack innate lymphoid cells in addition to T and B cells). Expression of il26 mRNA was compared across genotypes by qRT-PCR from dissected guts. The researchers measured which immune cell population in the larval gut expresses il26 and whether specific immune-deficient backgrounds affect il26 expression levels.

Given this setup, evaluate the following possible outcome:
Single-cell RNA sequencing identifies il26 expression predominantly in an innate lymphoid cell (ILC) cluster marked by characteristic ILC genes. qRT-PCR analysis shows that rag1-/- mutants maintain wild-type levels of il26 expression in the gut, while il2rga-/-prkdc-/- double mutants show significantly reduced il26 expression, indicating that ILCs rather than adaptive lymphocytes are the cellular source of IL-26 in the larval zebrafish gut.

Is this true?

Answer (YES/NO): YES